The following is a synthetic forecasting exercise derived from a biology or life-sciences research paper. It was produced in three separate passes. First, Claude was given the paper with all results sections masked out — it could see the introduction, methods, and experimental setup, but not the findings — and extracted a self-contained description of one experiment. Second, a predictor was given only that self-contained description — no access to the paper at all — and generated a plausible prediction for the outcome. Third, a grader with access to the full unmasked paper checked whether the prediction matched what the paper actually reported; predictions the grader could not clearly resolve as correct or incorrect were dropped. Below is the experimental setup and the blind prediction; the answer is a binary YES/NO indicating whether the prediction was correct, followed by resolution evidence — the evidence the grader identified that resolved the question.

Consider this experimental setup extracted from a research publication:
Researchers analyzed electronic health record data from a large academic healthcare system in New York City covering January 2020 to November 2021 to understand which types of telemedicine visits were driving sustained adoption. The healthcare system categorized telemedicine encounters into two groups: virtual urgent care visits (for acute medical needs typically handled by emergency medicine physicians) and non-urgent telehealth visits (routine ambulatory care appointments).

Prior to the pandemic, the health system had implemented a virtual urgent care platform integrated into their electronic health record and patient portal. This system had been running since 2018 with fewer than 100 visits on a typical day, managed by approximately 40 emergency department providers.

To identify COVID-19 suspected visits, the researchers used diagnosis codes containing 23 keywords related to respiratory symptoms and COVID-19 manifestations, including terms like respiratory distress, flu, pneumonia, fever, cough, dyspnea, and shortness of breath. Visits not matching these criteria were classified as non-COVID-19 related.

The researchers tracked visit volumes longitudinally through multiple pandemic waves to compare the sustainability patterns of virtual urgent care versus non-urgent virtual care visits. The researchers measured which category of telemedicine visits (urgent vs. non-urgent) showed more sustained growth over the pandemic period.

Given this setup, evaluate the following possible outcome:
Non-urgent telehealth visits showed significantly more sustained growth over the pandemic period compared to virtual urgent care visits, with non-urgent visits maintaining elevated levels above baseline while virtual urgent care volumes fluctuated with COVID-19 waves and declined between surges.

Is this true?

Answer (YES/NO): YES